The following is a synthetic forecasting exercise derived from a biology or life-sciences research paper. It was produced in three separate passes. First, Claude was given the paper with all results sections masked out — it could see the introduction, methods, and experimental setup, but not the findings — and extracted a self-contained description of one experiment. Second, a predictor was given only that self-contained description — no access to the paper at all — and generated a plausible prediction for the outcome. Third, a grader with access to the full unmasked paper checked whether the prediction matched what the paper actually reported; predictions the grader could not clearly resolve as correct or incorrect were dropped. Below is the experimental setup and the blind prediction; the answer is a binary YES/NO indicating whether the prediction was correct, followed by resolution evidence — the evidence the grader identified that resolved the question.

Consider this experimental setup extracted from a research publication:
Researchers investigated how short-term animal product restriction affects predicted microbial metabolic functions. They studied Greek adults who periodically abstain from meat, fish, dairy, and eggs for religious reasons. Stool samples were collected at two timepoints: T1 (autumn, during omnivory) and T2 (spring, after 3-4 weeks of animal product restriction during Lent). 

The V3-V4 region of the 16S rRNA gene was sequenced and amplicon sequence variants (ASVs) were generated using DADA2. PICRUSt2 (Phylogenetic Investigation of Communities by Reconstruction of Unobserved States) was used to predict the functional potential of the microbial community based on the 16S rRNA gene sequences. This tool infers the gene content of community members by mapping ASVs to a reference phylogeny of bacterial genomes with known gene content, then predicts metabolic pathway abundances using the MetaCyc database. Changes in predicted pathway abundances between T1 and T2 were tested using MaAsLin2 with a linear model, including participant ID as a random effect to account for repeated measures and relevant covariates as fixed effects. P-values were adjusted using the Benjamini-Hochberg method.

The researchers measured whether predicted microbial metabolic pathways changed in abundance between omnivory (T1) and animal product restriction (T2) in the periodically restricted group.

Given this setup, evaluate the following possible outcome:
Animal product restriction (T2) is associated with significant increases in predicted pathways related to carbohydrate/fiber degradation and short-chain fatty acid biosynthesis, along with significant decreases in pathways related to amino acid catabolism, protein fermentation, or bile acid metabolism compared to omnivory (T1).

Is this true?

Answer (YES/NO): NO